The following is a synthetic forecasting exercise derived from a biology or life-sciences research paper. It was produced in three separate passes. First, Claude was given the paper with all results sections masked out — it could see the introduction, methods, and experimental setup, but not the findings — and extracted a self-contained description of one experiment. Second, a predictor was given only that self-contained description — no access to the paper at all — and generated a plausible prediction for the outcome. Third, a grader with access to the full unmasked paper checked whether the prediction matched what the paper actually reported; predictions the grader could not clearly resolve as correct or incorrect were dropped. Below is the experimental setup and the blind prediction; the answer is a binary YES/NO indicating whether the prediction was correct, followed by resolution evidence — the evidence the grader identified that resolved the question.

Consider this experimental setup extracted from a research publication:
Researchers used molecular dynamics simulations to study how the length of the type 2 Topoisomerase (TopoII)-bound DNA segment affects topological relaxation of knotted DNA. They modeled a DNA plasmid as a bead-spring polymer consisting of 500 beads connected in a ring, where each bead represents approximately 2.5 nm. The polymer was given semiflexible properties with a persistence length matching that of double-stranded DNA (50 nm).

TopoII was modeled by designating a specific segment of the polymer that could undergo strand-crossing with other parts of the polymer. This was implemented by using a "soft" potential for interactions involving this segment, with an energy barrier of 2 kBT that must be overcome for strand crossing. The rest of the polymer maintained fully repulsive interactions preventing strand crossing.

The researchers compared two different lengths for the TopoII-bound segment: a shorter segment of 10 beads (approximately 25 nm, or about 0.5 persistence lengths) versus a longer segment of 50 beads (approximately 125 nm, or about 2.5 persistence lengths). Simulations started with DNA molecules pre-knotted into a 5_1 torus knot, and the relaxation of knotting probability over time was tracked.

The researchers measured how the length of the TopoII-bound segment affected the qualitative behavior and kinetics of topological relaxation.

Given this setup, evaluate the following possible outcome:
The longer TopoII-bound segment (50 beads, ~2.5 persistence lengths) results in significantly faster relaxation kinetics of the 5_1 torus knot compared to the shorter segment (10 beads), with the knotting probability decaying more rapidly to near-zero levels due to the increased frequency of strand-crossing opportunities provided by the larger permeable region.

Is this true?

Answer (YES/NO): YES